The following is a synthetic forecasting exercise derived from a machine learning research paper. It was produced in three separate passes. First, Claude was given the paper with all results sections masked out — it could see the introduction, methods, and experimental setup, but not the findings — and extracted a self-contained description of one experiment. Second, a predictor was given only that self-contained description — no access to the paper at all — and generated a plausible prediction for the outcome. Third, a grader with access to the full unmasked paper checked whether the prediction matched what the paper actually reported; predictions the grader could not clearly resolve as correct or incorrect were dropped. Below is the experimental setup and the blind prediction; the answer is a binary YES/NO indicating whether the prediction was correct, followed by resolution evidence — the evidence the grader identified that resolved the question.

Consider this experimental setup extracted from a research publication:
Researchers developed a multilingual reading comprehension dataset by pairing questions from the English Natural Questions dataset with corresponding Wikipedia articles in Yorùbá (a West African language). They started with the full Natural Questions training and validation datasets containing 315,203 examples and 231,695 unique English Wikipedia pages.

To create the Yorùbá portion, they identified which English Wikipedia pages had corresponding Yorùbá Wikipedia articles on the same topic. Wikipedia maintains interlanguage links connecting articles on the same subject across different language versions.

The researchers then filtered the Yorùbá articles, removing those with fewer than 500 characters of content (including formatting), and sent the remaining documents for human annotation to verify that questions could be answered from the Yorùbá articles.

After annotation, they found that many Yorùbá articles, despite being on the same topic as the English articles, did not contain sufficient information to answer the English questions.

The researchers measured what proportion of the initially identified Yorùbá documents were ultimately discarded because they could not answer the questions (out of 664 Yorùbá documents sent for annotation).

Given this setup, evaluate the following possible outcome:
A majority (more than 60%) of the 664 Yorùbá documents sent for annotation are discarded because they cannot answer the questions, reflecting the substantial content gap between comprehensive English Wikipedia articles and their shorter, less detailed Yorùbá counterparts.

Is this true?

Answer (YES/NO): YES